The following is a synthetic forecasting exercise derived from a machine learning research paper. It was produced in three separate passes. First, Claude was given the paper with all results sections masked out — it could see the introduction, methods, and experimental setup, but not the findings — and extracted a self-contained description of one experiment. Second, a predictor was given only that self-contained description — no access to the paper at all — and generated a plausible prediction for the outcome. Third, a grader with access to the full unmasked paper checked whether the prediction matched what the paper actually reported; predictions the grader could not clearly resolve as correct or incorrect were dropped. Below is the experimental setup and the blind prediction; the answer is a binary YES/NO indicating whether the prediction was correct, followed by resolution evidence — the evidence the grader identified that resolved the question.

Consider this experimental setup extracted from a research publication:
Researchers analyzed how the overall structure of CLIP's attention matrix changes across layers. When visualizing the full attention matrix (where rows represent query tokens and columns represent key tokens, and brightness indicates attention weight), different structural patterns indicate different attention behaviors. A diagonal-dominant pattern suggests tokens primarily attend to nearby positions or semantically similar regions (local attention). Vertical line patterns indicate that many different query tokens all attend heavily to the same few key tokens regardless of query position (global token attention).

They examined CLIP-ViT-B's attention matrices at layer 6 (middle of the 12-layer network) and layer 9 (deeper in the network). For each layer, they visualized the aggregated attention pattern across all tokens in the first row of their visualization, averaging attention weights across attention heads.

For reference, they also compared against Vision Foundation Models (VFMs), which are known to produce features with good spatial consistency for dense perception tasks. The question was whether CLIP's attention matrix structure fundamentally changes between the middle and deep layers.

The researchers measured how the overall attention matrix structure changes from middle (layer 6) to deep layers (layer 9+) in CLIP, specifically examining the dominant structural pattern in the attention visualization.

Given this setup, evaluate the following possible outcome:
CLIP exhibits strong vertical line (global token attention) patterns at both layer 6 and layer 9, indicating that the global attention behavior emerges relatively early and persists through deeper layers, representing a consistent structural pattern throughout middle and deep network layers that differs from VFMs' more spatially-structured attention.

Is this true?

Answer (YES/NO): NO